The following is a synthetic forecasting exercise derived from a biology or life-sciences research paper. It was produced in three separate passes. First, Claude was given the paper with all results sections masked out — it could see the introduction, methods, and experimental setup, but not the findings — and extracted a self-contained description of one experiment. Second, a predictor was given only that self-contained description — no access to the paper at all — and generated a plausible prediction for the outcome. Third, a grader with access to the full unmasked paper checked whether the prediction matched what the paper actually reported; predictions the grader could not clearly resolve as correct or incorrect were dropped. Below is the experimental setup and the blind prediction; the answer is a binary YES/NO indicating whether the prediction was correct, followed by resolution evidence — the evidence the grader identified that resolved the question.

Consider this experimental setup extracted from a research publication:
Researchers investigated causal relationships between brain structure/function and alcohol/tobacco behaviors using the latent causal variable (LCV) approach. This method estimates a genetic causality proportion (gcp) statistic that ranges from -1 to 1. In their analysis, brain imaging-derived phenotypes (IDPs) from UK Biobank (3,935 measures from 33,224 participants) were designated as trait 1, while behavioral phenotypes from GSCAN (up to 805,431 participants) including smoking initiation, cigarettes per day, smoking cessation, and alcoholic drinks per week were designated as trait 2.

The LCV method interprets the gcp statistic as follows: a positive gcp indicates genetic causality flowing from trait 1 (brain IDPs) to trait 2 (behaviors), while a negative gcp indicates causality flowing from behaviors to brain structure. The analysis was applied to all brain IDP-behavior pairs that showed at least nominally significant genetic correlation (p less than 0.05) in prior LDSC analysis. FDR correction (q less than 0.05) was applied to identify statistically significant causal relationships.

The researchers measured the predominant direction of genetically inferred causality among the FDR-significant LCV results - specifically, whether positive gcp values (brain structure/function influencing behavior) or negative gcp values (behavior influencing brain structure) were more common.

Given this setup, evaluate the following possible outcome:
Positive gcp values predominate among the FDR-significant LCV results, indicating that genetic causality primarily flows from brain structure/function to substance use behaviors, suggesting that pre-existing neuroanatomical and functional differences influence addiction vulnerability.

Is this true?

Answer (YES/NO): YES